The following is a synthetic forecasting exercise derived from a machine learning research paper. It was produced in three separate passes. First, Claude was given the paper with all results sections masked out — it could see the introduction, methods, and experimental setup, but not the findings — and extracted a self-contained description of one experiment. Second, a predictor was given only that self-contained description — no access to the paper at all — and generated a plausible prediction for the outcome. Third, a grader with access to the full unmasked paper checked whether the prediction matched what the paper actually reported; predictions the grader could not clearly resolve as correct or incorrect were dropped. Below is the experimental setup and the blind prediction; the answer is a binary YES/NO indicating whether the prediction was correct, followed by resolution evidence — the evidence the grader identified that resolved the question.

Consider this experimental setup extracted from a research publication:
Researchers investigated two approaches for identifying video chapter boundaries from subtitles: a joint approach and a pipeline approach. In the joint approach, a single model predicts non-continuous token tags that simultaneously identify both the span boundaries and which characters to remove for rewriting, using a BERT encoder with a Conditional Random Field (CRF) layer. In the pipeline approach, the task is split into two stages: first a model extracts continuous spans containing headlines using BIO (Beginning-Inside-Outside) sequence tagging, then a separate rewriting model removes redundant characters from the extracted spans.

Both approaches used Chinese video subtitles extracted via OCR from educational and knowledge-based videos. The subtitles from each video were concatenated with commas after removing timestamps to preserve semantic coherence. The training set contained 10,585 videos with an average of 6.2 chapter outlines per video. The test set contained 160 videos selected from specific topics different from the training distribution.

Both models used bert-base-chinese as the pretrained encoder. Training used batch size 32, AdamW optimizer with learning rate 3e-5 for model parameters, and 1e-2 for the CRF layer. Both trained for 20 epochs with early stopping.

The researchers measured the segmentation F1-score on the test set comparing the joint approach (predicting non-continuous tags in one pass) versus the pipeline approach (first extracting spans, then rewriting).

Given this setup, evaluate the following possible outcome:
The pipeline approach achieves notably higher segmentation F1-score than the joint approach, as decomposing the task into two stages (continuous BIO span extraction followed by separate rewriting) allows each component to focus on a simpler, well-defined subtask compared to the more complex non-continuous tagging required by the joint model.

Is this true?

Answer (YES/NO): YES